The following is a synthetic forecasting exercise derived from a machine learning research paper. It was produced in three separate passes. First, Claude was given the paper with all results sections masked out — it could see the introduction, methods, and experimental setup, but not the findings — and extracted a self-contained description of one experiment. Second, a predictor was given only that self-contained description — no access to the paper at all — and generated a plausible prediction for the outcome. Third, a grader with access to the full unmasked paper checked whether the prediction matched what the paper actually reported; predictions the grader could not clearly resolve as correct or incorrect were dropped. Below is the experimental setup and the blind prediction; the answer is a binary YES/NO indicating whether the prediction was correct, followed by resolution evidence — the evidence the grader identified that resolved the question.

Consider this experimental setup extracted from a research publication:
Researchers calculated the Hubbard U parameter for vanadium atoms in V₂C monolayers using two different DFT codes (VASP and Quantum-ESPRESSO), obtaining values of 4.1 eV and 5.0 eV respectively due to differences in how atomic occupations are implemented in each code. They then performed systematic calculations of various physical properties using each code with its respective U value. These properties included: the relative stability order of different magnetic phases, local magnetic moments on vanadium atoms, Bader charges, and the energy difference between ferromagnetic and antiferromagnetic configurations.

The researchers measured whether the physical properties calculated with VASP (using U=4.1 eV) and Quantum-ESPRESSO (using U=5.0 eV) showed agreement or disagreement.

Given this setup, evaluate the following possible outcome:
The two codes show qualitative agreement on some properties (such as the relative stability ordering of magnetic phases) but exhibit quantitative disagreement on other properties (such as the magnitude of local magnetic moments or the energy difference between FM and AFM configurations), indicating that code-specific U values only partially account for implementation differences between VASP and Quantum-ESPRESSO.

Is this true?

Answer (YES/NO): NO